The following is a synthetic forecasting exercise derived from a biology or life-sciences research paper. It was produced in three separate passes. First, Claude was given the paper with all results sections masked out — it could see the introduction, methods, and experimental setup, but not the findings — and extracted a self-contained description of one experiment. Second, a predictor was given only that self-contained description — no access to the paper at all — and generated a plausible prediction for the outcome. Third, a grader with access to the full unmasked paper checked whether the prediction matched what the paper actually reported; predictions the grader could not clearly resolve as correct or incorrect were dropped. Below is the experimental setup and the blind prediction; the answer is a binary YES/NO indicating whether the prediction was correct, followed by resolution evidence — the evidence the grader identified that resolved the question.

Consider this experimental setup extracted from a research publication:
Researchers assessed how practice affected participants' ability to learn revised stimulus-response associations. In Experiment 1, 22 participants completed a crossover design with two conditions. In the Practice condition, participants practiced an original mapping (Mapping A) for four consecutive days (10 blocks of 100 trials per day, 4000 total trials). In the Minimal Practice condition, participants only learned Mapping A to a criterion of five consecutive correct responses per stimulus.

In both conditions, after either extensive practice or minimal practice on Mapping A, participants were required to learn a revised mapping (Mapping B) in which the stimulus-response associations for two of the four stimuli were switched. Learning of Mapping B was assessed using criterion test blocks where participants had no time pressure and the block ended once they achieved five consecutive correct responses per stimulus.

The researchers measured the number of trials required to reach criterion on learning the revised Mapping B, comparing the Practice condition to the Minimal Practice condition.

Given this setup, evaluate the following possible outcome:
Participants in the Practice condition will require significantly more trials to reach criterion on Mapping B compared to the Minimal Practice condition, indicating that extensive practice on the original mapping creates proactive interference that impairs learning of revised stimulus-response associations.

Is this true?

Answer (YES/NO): NO